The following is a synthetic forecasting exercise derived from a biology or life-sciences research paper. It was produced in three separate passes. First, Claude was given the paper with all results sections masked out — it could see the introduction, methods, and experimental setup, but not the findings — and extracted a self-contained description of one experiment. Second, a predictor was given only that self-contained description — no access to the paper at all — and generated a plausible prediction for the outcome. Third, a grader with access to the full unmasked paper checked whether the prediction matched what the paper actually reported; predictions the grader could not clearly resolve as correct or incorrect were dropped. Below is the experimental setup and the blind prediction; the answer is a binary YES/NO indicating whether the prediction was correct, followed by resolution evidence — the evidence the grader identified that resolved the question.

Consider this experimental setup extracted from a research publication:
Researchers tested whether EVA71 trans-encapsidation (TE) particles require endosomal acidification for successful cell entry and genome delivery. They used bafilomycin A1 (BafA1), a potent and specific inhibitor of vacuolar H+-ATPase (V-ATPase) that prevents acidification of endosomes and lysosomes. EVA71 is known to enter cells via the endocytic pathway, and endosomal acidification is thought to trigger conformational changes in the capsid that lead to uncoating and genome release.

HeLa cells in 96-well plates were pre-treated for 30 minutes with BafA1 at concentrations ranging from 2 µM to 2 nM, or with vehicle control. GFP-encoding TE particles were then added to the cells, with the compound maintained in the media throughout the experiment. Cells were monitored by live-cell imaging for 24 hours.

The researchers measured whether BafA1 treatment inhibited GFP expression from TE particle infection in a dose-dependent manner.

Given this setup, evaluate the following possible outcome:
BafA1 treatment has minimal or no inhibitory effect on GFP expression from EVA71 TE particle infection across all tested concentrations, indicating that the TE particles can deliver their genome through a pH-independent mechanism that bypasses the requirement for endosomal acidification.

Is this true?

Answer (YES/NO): NO